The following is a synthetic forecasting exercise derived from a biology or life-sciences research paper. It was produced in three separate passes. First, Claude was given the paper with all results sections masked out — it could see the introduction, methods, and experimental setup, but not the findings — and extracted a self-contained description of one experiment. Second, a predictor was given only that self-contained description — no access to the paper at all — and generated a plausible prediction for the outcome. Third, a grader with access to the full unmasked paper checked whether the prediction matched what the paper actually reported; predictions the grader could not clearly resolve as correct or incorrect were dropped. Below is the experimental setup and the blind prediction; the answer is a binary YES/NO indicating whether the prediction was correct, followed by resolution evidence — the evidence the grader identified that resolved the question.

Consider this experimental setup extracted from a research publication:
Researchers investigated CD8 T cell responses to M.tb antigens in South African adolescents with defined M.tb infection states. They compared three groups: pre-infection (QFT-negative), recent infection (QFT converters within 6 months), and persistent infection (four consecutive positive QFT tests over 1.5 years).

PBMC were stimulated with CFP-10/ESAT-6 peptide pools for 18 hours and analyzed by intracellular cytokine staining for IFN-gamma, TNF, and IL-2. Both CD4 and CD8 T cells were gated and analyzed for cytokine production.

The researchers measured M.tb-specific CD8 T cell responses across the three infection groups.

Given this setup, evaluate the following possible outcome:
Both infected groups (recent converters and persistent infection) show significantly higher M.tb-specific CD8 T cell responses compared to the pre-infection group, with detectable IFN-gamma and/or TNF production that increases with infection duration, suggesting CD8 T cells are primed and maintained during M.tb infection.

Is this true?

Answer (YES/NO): NO